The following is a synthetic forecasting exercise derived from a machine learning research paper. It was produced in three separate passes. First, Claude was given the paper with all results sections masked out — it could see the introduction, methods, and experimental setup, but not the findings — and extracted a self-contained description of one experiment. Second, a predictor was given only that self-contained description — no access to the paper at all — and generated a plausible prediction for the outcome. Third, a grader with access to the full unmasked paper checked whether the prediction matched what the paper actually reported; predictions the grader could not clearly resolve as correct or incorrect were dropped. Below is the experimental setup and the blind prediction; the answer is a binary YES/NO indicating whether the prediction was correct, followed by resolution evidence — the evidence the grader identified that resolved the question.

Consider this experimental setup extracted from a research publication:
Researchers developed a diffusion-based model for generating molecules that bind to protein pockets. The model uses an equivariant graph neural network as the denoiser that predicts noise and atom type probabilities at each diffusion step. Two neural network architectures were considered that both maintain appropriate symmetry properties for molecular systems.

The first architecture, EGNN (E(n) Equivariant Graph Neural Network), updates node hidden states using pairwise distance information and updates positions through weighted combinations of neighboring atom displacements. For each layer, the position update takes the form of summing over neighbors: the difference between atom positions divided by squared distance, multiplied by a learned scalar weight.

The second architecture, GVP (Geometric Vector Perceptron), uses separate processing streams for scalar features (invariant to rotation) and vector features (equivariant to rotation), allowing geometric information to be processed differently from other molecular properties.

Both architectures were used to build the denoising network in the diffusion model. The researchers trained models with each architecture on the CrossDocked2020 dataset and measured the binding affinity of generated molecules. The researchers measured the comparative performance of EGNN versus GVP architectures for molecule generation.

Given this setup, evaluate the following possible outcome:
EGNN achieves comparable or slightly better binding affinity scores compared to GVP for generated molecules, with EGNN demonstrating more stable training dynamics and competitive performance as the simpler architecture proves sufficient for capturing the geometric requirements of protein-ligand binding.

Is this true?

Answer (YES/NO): NO